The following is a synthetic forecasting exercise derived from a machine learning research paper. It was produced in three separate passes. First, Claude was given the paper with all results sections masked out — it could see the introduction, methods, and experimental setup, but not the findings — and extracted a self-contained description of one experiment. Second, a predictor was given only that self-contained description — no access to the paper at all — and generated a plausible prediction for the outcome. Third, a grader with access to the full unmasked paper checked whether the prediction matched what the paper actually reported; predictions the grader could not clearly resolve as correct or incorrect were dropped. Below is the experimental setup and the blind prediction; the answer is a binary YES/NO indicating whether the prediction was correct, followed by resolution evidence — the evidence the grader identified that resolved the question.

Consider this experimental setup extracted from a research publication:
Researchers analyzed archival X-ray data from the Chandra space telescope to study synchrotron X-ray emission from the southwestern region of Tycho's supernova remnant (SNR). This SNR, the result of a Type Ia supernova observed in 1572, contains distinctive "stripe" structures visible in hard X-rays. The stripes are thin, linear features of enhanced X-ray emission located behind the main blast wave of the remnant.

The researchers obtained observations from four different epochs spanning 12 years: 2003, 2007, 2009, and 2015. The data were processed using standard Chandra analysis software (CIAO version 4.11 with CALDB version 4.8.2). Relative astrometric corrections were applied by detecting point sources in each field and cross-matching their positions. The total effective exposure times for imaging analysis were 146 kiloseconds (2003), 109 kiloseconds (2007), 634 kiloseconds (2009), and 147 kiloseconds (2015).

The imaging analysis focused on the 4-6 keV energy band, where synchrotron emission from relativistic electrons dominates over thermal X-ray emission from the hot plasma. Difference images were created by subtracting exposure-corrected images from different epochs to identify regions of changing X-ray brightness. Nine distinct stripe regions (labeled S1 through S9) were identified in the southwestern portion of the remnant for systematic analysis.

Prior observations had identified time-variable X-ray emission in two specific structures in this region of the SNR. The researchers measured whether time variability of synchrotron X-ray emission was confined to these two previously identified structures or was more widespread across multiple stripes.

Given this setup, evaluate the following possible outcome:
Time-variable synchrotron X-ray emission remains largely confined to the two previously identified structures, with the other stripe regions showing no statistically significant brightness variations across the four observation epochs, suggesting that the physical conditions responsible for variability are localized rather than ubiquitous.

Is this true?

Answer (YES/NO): NO